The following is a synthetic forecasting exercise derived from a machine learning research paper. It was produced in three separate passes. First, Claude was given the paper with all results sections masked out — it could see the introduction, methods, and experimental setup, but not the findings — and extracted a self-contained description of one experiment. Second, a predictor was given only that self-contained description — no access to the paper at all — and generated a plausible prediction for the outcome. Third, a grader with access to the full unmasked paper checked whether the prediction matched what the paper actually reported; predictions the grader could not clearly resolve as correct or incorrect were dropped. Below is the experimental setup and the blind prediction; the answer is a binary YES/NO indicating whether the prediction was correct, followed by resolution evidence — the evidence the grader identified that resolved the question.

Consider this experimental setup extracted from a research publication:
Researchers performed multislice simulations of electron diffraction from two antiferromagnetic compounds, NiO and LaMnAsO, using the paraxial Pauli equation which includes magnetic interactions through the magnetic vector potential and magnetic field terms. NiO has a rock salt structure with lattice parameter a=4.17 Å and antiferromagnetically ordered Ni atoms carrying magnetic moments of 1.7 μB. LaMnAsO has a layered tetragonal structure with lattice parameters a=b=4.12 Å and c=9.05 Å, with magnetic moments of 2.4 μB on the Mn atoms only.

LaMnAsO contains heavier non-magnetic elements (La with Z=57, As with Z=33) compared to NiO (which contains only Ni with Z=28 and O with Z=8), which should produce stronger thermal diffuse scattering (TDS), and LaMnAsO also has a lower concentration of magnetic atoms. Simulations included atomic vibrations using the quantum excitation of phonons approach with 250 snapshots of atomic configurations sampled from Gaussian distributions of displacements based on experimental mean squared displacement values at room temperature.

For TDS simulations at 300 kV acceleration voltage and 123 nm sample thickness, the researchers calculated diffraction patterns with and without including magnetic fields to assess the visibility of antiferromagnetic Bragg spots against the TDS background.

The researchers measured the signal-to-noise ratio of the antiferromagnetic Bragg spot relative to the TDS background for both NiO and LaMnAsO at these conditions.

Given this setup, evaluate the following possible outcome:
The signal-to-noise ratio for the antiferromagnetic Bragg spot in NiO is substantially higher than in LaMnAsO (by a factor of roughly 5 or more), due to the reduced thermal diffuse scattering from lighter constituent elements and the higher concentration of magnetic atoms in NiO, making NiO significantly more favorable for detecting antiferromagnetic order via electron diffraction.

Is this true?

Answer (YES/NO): YES